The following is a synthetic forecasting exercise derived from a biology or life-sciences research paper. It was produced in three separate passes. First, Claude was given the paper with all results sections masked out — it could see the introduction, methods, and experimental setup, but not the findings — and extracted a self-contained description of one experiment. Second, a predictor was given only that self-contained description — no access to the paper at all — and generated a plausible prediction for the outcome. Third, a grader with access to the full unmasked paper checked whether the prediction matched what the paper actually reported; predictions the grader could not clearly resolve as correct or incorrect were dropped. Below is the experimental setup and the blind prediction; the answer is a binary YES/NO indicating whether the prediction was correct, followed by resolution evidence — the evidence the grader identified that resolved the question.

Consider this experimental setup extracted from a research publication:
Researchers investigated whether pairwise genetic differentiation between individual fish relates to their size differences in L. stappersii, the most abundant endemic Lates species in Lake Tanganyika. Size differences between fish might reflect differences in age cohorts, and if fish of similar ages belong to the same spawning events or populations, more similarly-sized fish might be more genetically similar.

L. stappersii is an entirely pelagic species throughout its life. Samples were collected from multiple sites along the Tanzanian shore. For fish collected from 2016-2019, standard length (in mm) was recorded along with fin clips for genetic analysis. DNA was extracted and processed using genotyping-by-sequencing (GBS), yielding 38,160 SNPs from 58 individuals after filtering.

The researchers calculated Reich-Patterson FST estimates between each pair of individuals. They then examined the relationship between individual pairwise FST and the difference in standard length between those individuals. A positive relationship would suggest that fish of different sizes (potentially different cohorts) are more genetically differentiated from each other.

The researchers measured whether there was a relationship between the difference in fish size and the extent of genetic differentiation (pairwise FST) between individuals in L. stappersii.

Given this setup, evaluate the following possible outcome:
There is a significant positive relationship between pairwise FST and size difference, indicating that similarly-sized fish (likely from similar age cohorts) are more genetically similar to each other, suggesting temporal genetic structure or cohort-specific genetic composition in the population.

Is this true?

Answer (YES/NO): NO